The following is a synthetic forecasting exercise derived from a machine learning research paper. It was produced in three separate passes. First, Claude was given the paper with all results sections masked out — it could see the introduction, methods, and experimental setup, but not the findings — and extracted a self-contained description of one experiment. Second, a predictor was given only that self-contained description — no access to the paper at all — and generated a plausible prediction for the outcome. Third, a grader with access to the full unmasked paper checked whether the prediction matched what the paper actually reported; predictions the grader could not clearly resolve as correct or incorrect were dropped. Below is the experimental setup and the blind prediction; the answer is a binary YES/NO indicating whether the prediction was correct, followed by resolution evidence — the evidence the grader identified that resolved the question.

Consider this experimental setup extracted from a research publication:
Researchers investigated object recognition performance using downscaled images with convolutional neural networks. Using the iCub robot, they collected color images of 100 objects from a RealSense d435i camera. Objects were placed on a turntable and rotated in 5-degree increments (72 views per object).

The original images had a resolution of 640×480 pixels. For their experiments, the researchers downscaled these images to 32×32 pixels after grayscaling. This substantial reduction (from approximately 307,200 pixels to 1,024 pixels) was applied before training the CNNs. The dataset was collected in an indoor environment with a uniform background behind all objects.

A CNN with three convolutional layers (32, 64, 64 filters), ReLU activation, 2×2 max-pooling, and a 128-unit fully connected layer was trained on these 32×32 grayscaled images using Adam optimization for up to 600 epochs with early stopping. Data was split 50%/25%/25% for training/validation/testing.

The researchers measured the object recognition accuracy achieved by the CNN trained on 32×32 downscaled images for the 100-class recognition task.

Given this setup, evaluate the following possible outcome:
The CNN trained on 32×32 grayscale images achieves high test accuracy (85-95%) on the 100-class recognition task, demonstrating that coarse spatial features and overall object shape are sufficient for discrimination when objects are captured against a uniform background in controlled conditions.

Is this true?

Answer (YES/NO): YES